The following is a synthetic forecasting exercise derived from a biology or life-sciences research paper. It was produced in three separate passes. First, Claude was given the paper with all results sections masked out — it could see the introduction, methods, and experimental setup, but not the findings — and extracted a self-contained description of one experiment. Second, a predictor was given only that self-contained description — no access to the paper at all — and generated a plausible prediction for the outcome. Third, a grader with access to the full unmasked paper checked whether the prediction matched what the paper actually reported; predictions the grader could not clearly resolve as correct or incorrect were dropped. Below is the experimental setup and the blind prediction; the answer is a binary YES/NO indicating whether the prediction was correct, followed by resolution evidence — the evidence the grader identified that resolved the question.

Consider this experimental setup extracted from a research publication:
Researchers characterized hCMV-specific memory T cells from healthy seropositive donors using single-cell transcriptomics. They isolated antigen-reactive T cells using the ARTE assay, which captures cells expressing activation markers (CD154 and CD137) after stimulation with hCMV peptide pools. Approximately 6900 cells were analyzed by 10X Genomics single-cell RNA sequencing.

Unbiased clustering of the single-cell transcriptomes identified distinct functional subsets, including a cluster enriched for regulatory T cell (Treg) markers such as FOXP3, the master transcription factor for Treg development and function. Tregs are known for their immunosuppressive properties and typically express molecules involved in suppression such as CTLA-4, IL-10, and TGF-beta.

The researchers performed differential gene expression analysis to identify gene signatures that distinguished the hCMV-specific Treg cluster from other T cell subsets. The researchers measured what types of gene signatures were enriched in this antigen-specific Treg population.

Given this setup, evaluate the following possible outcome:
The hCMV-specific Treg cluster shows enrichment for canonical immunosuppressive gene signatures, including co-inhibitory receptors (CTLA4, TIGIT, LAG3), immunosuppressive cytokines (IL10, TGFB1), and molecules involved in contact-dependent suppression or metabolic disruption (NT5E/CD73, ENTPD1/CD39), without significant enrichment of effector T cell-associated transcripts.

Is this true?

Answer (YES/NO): NO